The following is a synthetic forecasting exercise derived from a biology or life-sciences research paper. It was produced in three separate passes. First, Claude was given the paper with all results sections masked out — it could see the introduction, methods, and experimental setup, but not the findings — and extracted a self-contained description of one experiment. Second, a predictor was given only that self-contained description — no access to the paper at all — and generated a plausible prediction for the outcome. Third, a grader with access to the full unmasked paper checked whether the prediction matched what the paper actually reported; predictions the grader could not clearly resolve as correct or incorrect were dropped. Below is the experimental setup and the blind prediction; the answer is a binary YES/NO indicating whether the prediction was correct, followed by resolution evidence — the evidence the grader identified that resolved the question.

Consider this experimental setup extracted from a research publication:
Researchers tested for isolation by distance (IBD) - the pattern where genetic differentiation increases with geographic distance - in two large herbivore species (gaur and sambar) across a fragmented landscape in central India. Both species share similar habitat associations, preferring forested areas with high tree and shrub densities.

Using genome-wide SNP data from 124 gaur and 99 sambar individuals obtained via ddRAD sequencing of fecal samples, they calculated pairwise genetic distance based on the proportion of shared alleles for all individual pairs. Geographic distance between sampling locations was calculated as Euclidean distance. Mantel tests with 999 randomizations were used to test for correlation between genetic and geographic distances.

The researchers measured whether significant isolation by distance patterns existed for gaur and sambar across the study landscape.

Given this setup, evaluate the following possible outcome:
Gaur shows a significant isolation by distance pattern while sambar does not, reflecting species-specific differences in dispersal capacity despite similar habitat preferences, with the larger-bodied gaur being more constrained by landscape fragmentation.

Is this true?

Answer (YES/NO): NO